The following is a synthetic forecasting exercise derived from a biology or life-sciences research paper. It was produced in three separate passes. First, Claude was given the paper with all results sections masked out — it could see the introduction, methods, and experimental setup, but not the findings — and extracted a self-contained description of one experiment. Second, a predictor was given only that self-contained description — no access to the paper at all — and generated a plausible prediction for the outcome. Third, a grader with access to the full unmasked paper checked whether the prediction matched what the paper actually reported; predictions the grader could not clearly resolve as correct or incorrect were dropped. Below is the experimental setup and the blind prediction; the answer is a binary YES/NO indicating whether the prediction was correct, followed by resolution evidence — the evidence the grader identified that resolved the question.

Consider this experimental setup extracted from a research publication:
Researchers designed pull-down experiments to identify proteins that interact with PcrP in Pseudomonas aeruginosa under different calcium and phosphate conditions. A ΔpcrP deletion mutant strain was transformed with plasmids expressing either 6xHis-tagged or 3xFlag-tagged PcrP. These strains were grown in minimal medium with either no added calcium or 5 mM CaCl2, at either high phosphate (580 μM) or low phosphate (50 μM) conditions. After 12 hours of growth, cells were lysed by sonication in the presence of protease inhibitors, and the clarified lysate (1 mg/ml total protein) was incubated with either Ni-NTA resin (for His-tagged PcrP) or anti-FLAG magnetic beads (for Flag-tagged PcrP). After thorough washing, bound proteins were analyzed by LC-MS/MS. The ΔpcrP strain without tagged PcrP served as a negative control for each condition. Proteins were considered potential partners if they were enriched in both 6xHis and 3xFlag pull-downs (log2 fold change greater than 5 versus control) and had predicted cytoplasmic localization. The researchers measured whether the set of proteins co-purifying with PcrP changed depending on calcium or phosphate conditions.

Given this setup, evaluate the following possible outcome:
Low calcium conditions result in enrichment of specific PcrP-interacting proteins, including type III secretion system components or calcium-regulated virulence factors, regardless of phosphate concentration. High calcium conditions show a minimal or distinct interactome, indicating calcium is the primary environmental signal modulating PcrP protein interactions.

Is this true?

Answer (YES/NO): NO